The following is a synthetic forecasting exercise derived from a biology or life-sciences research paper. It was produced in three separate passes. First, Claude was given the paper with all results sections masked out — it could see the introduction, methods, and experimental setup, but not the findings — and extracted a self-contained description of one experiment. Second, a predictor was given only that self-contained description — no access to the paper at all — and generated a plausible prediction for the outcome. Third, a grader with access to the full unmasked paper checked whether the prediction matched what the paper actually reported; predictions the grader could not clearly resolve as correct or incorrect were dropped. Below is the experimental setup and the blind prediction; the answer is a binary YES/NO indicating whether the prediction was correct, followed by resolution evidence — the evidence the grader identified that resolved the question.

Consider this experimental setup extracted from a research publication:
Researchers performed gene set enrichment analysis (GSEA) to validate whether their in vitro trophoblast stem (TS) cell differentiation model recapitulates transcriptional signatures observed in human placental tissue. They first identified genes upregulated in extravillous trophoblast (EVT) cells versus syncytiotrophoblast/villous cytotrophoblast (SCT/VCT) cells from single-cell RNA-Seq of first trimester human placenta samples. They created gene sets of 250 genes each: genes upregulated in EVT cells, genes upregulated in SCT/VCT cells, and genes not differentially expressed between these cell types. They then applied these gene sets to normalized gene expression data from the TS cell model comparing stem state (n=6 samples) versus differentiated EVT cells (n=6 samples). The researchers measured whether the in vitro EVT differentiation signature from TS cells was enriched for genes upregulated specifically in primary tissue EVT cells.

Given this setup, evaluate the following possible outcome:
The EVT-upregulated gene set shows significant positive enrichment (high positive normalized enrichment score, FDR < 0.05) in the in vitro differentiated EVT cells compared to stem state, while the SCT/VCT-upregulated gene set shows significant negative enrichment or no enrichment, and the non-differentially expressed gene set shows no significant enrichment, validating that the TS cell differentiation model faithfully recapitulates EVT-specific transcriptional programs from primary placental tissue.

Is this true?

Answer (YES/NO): NO